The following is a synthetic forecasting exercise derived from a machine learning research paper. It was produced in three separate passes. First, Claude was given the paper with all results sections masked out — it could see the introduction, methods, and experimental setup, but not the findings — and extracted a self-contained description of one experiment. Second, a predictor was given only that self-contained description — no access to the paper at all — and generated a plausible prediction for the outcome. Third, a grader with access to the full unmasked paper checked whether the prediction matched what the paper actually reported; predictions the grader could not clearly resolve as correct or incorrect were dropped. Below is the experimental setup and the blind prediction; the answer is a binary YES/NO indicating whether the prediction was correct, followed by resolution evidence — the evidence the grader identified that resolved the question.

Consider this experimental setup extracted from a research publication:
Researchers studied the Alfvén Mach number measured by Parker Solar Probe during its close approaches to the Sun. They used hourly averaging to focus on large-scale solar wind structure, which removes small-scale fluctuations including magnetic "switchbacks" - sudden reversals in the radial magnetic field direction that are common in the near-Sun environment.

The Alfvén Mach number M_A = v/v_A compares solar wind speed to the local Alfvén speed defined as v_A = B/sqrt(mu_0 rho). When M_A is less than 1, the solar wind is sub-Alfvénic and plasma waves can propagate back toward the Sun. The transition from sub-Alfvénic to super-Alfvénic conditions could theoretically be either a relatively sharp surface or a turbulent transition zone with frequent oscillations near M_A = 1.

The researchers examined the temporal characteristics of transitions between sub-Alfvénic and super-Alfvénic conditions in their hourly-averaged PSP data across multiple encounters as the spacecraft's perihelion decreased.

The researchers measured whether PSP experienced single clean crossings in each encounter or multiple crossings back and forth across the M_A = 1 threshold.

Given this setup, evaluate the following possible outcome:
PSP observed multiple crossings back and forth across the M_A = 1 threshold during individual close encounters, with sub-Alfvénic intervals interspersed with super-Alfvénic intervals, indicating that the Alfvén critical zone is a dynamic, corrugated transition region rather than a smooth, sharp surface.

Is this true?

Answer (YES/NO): YES